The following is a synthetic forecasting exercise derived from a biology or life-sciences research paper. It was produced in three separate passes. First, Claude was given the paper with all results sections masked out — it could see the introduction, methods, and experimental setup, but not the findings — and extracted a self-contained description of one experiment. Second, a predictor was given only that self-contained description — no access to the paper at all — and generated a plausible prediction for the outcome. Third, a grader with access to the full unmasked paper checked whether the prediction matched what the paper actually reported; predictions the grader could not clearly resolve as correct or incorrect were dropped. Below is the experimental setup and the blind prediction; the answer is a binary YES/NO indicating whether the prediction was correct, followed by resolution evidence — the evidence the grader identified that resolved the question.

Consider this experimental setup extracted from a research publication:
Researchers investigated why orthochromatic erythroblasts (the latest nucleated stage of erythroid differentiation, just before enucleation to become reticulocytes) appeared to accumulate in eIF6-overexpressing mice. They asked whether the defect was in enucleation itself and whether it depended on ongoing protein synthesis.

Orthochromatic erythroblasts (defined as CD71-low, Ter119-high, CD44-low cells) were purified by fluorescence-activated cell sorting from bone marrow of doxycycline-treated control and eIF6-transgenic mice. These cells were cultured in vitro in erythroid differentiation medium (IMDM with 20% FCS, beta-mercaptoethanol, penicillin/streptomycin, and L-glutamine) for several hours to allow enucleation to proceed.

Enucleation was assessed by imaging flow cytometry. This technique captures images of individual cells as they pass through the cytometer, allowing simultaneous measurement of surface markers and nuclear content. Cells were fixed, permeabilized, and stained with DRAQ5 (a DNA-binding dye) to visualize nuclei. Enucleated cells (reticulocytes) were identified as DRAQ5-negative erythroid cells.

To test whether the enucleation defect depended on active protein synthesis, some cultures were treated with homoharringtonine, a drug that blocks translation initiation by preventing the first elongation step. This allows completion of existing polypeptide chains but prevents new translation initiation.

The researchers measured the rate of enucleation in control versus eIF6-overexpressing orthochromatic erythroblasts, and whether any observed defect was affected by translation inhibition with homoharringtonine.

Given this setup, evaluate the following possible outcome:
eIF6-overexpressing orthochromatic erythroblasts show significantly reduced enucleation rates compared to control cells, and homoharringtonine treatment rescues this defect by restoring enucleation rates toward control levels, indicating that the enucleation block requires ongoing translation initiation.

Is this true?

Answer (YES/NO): NO